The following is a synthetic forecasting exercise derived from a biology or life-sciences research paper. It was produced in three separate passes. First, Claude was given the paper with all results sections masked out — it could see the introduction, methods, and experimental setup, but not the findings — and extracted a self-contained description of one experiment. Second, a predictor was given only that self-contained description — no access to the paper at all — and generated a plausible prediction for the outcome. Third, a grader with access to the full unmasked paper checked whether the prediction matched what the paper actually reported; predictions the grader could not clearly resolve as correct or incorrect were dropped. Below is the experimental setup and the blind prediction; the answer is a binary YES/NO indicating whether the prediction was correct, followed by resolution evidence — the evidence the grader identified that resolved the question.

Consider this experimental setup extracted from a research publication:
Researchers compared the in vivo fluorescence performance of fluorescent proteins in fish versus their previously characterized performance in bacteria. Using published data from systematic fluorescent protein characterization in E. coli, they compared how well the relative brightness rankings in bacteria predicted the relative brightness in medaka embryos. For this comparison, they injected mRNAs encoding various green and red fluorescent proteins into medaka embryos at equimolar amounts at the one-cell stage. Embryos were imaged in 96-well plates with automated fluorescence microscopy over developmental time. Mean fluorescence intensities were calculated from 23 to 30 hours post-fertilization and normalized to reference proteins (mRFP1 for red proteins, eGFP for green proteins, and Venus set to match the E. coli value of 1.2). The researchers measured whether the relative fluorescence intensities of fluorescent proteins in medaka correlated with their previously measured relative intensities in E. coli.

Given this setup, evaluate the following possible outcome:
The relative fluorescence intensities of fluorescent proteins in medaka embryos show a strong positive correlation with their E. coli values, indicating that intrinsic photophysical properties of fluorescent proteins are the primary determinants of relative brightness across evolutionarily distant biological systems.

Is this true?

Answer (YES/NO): NO